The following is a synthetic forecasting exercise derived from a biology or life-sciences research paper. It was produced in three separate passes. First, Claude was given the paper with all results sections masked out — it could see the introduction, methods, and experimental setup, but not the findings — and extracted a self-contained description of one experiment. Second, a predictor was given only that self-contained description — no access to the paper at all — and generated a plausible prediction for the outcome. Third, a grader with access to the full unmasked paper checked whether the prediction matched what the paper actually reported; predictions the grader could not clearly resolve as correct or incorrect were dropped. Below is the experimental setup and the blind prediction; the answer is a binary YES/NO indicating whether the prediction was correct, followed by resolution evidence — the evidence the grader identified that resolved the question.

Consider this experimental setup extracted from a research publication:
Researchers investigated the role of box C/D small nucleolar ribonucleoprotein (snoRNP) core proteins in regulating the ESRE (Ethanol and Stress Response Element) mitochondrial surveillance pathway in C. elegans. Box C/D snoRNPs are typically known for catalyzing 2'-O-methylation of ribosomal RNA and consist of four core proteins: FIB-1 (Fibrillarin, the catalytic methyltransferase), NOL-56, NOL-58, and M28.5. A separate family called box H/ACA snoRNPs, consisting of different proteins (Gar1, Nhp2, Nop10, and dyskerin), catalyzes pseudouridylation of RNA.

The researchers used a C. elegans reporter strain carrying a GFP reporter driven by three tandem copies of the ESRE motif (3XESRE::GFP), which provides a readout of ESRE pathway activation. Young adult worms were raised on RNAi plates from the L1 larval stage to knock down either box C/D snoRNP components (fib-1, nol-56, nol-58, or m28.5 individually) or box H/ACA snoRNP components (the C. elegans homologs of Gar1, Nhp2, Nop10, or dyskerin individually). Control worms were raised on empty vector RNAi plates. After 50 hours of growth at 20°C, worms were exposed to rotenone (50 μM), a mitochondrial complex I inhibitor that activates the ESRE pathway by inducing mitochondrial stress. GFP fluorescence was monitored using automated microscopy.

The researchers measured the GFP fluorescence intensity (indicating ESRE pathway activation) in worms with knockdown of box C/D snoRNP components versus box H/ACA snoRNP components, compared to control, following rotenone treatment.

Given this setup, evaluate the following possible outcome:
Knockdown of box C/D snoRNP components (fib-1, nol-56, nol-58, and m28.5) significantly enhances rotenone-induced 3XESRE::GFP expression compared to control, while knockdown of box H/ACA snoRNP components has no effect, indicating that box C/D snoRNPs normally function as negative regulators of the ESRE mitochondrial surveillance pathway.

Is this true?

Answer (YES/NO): NO